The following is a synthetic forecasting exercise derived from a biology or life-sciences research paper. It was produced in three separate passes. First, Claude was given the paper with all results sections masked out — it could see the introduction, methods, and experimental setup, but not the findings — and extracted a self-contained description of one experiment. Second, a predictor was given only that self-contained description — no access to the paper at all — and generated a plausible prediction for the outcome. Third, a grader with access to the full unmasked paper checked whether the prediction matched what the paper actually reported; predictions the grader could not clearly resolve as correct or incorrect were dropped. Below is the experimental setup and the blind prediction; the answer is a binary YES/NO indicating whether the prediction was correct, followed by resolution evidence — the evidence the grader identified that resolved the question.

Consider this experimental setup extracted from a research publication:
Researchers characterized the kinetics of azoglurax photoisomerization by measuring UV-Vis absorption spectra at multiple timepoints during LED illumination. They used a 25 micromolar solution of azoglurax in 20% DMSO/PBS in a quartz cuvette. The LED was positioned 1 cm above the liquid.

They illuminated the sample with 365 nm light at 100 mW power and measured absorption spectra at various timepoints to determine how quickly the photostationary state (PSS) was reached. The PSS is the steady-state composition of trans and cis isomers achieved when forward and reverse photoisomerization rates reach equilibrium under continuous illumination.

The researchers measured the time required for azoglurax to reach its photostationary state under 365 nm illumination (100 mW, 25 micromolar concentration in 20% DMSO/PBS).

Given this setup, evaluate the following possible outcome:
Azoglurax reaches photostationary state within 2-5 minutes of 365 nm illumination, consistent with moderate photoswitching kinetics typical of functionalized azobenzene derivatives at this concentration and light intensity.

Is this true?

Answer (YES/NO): NO